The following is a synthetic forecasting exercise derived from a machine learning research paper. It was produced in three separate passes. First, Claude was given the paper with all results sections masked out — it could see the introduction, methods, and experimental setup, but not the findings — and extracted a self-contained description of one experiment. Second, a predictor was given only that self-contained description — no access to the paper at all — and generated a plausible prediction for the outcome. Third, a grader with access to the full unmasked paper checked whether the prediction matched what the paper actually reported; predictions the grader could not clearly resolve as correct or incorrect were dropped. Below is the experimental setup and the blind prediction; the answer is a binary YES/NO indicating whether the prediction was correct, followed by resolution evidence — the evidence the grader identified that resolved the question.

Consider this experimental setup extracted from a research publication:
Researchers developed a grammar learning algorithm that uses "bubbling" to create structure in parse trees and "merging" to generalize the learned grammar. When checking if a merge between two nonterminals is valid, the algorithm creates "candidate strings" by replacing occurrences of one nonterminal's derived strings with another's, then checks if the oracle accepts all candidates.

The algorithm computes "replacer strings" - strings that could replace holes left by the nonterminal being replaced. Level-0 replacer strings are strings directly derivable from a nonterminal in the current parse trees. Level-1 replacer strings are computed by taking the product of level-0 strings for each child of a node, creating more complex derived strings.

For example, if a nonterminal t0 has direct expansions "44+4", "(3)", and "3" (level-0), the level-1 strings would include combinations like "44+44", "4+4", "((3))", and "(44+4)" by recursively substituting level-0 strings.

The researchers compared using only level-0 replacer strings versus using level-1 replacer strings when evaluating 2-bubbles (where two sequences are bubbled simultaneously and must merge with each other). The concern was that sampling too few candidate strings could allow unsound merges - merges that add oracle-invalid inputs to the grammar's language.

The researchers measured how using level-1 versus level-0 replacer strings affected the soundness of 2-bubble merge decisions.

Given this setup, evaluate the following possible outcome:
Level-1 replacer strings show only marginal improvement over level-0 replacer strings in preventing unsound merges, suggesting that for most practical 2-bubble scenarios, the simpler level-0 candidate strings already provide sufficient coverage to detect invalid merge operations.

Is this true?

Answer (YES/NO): NO